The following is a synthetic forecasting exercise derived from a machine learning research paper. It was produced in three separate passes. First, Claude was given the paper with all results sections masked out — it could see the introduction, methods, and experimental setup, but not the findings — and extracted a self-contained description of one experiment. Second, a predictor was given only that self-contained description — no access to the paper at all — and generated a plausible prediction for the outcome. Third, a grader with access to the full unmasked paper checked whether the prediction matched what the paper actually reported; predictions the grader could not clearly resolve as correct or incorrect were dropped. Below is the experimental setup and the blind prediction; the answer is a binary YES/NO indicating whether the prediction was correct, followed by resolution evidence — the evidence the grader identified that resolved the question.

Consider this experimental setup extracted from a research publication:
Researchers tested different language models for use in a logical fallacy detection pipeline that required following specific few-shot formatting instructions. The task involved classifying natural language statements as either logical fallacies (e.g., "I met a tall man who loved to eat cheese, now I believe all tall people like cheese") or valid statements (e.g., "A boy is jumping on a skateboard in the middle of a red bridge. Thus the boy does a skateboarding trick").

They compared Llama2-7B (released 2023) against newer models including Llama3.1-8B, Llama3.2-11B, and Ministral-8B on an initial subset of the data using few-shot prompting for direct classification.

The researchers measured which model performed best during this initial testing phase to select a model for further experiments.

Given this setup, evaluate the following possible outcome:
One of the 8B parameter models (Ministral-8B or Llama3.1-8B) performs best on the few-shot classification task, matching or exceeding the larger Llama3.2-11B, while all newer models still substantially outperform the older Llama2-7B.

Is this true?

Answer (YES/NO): NO